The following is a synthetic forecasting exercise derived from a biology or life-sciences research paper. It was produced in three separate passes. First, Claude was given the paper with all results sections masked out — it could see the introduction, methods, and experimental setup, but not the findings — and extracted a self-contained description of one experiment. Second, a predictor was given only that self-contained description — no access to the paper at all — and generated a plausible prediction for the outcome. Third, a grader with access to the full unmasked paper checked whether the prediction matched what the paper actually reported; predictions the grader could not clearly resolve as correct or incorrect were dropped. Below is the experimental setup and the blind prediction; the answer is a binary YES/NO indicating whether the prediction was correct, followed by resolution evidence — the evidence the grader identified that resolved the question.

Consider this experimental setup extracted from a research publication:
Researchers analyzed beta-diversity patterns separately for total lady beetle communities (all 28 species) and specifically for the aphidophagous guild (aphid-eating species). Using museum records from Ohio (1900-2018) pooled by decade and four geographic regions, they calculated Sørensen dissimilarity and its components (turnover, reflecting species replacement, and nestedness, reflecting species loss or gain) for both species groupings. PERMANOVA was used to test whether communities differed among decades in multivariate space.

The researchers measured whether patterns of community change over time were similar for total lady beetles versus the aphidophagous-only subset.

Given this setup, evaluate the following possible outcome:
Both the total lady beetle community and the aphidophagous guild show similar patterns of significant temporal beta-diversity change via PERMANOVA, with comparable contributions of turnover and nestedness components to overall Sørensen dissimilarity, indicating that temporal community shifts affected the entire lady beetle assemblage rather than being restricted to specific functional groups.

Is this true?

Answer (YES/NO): NO